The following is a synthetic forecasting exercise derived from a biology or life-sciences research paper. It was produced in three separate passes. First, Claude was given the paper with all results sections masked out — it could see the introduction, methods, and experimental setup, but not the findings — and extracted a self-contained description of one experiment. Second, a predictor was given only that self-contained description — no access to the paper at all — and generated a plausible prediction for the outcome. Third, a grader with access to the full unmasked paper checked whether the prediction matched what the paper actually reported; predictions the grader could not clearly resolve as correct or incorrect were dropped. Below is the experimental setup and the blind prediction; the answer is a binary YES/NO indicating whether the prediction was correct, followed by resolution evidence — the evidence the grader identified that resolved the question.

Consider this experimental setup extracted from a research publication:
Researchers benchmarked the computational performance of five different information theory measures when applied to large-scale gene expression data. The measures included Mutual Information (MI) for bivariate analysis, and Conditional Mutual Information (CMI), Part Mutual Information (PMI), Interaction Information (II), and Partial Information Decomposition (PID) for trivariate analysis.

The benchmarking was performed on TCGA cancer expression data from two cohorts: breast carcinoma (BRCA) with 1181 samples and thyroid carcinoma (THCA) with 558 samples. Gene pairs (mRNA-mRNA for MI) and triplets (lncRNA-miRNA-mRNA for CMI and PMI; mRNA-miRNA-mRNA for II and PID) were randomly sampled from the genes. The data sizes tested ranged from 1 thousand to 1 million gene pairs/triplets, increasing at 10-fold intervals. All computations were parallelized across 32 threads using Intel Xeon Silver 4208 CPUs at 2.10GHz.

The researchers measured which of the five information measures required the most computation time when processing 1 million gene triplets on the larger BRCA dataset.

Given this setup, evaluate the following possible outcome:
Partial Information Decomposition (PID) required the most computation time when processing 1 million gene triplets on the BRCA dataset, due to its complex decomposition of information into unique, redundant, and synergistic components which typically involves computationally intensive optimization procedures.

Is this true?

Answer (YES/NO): NO